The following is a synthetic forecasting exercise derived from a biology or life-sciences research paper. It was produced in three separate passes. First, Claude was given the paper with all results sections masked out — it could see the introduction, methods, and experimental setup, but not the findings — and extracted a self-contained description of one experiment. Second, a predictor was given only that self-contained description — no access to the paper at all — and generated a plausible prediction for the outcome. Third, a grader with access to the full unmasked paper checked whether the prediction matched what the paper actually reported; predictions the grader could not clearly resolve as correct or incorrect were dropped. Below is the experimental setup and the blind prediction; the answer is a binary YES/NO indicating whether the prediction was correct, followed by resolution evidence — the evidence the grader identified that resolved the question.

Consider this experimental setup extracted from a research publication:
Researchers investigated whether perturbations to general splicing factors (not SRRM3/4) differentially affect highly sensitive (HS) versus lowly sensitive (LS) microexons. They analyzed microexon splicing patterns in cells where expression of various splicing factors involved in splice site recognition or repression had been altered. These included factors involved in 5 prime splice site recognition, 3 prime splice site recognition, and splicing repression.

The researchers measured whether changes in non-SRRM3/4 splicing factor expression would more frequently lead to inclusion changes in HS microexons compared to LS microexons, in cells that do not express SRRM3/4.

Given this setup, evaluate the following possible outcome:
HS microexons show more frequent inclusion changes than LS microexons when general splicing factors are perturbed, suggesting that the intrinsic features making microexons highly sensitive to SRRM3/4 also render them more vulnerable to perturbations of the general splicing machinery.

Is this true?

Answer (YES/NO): YES